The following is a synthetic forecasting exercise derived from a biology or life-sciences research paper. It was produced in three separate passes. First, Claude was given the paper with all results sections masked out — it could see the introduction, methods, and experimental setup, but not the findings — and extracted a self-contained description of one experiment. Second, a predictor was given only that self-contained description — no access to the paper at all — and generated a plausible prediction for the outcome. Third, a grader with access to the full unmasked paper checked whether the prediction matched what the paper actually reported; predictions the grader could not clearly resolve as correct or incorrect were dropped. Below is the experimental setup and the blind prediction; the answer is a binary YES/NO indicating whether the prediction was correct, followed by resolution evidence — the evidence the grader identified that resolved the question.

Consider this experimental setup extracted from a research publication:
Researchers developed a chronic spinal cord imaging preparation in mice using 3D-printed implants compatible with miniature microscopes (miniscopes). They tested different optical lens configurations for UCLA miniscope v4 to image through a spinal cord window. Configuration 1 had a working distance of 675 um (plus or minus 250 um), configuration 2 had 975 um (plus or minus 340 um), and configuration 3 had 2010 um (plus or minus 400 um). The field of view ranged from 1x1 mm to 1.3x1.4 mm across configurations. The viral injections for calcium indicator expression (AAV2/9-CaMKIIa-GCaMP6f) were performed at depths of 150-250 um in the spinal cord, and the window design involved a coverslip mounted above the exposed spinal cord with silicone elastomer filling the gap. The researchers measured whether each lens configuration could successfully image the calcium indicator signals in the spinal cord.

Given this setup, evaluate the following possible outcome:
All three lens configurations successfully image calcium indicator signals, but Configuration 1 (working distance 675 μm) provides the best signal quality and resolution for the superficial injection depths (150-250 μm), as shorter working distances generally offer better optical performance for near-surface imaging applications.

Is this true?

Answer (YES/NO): NO